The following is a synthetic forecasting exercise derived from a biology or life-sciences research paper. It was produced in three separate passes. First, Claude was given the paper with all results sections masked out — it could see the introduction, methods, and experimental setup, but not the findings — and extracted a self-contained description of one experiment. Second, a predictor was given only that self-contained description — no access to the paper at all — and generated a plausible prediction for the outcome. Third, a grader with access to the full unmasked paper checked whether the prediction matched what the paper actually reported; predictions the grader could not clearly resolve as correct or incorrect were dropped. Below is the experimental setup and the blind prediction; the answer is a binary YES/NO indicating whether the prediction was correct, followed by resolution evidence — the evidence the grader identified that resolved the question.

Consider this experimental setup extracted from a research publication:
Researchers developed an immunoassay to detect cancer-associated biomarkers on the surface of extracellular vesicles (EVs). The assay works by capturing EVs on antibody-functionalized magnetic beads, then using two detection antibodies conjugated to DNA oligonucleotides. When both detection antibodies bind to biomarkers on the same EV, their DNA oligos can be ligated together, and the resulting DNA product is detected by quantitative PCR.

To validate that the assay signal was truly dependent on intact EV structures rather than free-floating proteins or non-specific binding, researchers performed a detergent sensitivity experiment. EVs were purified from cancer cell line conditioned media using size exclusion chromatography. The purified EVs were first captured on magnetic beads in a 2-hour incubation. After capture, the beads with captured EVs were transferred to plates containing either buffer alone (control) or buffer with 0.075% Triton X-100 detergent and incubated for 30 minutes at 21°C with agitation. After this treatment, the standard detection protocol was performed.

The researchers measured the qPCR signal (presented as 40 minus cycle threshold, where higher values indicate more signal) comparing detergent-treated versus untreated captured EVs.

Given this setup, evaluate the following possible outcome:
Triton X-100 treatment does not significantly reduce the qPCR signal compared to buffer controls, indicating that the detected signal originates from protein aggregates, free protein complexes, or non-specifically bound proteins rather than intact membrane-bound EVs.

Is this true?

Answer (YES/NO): NO